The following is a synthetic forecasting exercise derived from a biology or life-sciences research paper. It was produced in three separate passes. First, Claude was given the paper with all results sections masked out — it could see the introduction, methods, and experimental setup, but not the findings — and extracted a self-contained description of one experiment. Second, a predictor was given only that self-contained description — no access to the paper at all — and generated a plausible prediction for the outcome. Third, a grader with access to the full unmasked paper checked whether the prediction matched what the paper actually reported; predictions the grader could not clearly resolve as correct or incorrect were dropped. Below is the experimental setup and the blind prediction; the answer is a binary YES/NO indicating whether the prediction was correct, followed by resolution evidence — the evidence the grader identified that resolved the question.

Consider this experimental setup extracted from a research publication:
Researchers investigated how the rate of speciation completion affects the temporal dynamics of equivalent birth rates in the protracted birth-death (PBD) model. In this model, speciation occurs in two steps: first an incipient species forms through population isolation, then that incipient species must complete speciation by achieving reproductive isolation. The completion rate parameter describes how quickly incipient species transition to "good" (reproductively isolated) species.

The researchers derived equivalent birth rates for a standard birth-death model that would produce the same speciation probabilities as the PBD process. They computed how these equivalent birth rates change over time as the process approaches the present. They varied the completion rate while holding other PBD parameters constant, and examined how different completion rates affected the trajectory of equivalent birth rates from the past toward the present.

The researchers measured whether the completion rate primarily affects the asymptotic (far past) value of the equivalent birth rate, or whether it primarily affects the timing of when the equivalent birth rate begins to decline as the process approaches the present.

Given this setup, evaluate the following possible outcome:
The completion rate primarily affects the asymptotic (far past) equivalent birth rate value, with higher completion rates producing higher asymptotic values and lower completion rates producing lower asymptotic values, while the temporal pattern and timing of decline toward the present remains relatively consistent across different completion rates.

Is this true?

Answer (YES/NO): NO